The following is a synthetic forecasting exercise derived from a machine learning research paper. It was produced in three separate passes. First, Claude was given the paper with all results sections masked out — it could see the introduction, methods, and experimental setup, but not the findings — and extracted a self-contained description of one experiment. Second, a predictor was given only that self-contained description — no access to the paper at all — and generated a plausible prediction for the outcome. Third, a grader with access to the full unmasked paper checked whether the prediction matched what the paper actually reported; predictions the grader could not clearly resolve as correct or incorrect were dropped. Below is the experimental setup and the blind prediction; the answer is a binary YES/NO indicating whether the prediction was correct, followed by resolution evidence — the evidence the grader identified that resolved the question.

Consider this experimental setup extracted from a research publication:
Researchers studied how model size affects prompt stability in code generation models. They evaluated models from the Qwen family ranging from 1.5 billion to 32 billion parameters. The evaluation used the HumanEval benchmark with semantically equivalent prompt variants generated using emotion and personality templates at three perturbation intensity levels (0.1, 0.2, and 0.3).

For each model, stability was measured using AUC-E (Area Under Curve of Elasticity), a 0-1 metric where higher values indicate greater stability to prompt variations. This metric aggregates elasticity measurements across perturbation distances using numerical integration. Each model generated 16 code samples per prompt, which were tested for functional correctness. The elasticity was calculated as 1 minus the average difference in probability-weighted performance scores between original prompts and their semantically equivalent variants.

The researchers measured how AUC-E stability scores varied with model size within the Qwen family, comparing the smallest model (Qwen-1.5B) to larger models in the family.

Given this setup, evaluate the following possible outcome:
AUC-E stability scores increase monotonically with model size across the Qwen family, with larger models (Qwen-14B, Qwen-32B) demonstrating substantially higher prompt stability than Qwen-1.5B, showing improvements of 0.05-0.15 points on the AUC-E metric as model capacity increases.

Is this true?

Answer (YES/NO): NO